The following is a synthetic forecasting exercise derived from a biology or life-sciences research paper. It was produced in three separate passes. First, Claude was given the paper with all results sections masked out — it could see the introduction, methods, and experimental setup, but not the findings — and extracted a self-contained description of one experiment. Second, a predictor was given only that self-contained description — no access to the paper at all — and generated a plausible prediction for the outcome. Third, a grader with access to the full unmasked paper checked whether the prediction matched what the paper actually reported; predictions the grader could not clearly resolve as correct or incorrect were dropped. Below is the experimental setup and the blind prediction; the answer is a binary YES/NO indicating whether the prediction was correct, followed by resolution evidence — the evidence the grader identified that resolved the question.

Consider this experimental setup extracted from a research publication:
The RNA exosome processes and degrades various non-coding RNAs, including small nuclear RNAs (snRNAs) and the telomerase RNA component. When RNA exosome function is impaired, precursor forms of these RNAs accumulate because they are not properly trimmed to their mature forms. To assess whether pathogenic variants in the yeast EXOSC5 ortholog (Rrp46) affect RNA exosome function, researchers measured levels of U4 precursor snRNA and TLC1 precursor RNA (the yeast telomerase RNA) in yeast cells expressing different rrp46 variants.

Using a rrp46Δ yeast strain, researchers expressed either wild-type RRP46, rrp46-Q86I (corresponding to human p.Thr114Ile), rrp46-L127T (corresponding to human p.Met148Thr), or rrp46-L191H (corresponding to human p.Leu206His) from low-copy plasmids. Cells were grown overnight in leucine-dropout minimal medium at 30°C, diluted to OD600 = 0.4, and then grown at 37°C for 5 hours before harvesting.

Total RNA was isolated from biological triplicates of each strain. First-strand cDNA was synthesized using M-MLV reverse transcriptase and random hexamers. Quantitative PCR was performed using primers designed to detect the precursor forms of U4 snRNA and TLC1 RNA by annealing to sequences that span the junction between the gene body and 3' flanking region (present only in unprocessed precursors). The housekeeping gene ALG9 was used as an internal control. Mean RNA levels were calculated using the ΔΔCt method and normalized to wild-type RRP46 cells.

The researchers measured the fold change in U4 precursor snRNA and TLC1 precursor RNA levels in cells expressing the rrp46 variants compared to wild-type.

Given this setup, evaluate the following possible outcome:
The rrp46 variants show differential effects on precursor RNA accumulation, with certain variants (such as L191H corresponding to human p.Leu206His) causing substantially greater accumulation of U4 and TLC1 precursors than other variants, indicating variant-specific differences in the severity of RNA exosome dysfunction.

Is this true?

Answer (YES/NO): YES